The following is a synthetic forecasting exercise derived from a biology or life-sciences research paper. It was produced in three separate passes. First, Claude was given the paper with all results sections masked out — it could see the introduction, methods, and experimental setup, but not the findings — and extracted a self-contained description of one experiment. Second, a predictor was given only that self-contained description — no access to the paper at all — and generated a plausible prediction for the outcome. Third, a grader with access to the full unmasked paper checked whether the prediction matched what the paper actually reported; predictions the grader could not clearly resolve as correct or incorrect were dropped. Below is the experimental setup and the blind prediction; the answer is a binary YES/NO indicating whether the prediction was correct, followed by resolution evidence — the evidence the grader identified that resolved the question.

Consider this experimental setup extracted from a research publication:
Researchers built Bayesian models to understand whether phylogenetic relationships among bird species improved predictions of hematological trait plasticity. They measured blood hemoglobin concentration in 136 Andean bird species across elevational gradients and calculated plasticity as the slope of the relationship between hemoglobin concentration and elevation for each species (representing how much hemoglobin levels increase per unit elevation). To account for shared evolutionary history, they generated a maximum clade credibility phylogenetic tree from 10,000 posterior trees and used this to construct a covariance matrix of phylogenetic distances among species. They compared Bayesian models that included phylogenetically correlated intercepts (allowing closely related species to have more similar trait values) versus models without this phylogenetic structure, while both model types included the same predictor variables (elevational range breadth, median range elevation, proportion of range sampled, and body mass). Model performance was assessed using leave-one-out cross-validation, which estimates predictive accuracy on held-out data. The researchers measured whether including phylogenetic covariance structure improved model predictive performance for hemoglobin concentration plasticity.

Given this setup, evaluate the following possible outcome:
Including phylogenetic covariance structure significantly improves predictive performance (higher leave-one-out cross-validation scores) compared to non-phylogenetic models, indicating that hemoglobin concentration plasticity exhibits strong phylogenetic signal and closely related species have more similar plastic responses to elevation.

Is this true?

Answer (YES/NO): NO